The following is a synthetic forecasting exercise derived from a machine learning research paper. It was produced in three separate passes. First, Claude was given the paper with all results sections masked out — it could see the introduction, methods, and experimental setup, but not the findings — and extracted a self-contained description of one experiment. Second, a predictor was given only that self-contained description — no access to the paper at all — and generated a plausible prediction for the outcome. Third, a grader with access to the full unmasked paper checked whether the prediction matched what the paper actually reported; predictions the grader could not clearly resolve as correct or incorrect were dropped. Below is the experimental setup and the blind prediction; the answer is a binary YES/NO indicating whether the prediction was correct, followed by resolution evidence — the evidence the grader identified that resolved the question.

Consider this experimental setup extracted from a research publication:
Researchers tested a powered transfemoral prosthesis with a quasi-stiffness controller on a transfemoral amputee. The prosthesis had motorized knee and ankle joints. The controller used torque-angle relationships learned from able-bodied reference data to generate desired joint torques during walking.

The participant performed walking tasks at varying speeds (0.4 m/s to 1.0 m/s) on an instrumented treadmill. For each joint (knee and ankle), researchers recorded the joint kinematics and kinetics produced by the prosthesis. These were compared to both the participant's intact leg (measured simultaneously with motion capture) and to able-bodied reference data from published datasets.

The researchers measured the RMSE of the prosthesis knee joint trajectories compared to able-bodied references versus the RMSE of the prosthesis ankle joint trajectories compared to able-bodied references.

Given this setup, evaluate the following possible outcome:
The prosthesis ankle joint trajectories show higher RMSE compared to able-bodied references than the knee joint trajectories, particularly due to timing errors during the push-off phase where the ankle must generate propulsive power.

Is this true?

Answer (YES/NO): NO